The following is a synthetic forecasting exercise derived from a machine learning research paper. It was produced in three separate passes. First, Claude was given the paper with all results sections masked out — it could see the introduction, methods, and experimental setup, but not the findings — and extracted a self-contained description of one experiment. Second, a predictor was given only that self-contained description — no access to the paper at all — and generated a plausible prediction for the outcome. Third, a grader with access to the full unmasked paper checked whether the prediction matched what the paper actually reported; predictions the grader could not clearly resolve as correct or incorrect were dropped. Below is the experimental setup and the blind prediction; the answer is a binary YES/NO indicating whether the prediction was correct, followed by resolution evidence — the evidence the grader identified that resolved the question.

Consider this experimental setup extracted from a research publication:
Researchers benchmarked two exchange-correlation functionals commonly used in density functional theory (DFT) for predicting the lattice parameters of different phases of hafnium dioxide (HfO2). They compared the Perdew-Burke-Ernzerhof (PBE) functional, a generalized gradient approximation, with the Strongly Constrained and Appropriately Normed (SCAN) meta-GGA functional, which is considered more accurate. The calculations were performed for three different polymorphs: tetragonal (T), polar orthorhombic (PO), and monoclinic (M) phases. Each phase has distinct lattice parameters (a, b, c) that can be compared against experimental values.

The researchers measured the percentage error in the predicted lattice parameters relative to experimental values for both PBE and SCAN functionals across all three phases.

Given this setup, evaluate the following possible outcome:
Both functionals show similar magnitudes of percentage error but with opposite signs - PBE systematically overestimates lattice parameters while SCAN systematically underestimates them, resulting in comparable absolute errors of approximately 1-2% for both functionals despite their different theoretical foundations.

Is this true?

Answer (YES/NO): NO